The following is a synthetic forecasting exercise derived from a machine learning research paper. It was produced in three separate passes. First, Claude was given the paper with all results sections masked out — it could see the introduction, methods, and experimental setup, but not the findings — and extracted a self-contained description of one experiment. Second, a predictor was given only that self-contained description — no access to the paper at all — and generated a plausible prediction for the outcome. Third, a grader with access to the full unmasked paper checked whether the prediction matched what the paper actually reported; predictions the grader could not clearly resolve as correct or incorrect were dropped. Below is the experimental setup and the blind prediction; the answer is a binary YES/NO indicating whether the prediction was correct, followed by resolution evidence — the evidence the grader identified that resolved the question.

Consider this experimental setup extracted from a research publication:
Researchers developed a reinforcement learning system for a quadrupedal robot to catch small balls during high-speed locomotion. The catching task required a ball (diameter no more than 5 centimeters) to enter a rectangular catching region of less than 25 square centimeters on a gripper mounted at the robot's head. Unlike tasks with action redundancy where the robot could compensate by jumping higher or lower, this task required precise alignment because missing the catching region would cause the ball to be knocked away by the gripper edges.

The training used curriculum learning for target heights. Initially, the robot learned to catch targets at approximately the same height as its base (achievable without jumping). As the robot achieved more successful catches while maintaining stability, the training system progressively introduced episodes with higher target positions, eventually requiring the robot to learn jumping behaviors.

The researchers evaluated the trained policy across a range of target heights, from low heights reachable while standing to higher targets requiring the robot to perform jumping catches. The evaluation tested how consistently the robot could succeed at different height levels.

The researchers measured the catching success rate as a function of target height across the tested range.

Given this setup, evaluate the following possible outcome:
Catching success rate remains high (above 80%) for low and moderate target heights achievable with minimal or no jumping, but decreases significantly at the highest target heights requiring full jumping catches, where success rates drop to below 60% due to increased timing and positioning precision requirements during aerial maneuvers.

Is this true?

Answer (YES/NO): NO